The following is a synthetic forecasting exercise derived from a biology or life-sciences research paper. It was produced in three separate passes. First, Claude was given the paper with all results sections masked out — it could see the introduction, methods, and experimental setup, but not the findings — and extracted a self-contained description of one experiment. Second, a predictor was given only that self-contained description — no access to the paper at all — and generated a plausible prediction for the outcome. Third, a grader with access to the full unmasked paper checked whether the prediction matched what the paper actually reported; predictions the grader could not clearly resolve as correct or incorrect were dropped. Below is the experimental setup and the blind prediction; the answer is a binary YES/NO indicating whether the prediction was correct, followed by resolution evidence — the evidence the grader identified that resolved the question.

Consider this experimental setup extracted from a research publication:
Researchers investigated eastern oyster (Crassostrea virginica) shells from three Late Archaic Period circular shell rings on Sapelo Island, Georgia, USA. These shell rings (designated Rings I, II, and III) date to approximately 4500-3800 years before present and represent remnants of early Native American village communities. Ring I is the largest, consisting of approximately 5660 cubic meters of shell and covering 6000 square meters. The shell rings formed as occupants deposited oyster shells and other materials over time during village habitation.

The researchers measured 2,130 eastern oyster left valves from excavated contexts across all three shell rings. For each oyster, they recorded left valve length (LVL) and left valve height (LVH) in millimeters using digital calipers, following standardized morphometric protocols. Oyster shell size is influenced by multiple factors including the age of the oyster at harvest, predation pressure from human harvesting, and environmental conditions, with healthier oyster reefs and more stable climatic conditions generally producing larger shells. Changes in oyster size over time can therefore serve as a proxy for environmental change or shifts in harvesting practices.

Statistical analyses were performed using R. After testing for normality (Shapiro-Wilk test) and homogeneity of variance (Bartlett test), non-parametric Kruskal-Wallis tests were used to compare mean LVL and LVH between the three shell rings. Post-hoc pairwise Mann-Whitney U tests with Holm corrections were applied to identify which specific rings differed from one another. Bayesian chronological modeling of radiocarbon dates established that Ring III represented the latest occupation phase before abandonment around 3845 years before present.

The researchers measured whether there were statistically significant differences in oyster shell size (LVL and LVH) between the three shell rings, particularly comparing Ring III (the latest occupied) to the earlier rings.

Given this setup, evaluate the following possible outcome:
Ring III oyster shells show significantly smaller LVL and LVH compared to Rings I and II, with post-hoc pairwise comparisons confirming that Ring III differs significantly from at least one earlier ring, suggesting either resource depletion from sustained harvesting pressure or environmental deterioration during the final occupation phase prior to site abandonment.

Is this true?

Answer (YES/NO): YES